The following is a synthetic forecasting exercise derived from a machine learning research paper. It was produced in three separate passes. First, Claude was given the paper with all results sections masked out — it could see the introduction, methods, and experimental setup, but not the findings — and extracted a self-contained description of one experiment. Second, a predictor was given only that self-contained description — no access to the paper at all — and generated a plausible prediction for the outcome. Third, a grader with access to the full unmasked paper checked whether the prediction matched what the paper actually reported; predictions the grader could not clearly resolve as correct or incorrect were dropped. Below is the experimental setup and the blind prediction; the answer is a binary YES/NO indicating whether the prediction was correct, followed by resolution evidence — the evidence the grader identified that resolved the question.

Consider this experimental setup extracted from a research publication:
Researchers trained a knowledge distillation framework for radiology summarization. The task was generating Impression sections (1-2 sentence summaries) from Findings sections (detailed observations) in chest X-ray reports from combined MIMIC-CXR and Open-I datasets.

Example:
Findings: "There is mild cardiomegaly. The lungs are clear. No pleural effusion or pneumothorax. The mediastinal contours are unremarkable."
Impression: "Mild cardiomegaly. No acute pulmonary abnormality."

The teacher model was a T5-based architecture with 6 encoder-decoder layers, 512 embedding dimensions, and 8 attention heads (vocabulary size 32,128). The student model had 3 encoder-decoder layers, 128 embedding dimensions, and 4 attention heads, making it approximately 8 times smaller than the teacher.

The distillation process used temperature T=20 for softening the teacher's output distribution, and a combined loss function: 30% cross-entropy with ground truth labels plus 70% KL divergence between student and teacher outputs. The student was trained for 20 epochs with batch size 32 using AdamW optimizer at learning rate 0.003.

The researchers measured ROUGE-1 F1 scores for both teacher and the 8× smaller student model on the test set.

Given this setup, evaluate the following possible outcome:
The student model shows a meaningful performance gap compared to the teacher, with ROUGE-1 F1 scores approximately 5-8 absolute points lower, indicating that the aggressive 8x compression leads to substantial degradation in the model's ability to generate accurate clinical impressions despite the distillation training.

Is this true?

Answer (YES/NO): NO